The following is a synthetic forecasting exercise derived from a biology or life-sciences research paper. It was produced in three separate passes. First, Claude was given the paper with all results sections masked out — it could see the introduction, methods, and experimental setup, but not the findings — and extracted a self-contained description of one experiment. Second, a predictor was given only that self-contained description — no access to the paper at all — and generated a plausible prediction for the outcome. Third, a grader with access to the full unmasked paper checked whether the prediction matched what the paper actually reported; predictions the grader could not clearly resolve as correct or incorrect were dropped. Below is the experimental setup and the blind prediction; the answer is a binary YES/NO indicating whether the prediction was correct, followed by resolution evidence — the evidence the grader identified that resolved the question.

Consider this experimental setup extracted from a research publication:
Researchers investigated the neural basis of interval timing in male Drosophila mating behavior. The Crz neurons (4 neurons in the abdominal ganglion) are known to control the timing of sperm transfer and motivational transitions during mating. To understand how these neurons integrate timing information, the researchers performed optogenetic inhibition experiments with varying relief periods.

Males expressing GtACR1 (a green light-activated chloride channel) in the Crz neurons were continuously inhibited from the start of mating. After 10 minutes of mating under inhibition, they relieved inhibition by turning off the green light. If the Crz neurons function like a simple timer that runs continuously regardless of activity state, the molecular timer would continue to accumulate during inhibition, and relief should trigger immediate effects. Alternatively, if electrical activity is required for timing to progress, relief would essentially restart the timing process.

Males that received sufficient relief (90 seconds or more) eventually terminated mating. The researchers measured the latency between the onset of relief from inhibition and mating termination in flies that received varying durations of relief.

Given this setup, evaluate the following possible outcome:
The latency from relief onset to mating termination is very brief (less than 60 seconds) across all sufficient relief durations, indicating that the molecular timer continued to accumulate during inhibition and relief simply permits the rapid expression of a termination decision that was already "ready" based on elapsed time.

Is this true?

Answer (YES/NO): NO